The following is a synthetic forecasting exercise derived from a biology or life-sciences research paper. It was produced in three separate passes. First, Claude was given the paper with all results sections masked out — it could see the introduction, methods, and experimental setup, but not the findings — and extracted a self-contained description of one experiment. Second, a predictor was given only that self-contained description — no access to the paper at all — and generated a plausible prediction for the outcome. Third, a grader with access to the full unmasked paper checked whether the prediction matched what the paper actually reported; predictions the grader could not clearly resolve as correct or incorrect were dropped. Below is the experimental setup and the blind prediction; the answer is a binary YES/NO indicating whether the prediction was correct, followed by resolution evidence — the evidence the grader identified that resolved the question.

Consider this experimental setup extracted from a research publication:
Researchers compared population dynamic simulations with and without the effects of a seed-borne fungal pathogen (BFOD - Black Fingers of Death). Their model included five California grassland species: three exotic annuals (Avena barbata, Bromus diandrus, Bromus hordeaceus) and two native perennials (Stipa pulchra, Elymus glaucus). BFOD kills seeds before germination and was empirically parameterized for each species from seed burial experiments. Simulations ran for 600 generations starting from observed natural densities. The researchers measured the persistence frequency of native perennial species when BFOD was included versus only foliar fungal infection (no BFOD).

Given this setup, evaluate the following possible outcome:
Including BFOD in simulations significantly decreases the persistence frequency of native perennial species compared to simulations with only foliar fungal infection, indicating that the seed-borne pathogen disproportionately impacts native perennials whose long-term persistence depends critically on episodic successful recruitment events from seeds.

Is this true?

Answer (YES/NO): NO